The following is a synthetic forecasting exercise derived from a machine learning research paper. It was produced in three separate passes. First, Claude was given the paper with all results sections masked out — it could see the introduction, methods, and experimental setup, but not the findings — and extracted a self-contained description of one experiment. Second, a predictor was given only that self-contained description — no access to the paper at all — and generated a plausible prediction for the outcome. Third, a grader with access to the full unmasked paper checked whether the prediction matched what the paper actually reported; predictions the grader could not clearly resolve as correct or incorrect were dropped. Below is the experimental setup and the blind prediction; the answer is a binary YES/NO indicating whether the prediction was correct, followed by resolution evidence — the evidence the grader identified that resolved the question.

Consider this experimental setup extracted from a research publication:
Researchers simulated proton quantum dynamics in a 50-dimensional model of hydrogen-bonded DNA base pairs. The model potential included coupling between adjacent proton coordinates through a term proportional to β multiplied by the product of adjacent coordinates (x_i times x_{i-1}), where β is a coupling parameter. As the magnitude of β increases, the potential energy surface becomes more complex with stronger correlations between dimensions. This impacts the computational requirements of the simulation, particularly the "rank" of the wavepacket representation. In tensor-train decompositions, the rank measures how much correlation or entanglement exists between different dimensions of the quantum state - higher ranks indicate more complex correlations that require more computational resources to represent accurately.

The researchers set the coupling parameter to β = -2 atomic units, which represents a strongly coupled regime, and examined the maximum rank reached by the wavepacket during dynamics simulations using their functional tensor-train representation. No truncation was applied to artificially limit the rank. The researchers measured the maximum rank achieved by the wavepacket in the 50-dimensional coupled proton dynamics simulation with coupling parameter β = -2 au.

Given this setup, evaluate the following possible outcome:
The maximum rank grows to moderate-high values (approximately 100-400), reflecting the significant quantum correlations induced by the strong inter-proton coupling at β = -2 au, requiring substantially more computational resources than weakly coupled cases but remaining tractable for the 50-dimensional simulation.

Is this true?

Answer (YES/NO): YES